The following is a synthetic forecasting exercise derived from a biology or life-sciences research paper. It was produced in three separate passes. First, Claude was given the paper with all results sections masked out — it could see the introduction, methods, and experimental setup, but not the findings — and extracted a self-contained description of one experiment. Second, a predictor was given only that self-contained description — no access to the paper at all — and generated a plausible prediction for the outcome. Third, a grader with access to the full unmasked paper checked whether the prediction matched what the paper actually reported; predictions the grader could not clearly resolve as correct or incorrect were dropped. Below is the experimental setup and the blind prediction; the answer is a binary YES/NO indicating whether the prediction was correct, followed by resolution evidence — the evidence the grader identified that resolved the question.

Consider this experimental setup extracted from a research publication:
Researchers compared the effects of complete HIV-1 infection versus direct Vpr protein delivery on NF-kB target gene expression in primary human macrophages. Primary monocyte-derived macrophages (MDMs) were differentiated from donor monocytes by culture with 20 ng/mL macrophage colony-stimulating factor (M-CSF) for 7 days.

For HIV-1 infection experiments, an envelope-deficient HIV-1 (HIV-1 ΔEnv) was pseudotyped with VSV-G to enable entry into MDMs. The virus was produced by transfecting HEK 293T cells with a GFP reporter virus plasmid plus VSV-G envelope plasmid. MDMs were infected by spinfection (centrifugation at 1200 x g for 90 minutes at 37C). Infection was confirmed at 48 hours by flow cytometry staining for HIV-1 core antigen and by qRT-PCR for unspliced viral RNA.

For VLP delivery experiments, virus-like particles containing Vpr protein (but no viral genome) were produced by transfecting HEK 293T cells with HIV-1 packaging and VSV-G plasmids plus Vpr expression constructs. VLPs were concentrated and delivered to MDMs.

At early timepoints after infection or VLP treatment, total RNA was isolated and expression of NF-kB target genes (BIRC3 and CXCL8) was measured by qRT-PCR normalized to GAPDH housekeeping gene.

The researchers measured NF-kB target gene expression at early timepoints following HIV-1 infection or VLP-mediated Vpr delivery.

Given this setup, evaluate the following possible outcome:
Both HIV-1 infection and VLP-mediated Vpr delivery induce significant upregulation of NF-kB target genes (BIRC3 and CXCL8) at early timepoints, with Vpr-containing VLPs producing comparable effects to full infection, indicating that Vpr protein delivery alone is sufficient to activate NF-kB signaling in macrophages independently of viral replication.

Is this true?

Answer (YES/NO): YES